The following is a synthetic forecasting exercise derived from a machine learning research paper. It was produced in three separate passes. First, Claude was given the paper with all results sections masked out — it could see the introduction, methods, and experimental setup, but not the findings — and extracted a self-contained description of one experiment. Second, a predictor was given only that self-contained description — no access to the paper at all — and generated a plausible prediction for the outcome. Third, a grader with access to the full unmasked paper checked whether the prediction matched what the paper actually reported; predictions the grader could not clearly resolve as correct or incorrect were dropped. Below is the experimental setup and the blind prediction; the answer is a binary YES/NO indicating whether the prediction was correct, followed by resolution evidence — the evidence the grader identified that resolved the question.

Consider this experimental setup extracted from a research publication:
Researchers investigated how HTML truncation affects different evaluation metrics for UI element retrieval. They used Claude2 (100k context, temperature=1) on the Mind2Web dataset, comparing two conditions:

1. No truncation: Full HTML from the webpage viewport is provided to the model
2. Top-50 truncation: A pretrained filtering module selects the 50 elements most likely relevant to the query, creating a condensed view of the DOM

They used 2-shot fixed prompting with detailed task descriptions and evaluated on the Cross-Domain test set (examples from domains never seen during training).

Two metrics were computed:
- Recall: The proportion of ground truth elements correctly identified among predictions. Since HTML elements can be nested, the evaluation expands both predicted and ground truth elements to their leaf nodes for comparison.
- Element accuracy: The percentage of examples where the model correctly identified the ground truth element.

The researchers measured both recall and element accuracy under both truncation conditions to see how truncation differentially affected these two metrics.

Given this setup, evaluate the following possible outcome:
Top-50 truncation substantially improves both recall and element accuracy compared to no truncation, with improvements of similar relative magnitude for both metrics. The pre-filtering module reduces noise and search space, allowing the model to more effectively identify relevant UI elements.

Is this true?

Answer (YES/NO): NO